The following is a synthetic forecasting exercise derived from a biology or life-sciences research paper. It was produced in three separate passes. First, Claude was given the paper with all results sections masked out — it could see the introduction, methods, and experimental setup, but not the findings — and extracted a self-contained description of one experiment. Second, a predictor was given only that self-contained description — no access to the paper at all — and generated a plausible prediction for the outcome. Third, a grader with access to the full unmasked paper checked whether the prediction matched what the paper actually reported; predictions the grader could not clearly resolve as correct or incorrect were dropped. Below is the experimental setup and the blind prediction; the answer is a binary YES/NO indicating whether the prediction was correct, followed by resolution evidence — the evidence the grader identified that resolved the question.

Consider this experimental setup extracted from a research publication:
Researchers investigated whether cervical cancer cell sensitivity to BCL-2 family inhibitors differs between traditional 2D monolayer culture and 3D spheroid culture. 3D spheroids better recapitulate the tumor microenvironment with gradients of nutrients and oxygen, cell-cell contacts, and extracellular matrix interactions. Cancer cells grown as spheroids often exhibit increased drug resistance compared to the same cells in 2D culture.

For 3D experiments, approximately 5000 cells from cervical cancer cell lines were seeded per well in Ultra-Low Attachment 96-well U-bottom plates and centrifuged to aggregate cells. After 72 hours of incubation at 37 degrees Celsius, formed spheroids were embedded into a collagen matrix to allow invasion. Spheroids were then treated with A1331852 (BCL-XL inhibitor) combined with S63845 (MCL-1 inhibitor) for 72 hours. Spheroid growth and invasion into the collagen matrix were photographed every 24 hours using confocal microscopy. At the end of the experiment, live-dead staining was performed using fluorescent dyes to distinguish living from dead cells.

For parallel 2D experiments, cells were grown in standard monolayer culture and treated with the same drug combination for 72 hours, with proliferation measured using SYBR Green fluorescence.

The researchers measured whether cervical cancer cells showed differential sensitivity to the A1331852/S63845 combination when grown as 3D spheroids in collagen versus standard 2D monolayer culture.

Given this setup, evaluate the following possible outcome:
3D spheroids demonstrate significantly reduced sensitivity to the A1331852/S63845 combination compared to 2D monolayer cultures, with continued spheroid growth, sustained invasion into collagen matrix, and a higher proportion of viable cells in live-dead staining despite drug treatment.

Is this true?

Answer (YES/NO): NO